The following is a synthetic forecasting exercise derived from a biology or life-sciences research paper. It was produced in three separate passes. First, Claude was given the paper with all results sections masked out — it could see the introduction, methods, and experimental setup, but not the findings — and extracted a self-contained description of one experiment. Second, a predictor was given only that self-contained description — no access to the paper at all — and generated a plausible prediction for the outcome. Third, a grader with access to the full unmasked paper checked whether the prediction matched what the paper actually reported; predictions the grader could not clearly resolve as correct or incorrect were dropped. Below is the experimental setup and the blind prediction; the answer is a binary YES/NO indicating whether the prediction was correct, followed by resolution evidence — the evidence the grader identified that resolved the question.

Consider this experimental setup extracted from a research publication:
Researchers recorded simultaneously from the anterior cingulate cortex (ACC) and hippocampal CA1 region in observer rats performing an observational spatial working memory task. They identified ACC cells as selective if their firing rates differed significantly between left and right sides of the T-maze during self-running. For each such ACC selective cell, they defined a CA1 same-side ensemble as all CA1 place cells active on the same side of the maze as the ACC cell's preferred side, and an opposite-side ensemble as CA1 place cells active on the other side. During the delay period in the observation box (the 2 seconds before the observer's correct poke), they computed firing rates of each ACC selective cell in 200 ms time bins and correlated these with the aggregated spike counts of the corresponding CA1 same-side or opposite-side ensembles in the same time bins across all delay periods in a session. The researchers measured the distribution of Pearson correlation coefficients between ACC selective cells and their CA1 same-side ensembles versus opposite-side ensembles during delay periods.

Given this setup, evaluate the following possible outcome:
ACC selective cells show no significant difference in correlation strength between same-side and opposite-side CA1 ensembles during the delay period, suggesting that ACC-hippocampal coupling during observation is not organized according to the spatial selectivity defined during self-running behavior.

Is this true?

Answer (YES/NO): NO